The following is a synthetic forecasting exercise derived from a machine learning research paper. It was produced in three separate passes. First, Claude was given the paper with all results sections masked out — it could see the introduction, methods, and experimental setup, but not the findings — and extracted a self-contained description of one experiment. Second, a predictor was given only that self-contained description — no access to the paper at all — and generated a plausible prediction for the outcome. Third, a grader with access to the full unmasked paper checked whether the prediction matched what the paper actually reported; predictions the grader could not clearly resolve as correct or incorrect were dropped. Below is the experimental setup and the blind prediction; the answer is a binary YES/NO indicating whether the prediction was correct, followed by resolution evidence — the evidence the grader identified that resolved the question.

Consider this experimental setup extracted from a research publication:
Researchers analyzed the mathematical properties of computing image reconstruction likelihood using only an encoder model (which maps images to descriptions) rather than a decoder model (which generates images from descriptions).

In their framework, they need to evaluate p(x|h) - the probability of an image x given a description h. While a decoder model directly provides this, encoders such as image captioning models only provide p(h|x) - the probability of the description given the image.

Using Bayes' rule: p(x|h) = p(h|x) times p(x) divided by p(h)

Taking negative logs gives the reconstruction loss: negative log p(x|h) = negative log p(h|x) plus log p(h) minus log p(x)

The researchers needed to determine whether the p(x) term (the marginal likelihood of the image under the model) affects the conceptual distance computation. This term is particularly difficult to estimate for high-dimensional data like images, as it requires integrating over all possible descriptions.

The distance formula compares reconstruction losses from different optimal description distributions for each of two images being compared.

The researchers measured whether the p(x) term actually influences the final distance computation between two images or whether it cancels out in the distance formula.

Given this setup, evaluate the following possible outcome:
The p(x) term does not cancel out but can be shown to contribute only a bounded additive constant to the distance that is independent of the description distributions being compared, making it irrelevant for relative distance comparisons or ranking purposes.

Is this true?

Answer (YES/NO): NO